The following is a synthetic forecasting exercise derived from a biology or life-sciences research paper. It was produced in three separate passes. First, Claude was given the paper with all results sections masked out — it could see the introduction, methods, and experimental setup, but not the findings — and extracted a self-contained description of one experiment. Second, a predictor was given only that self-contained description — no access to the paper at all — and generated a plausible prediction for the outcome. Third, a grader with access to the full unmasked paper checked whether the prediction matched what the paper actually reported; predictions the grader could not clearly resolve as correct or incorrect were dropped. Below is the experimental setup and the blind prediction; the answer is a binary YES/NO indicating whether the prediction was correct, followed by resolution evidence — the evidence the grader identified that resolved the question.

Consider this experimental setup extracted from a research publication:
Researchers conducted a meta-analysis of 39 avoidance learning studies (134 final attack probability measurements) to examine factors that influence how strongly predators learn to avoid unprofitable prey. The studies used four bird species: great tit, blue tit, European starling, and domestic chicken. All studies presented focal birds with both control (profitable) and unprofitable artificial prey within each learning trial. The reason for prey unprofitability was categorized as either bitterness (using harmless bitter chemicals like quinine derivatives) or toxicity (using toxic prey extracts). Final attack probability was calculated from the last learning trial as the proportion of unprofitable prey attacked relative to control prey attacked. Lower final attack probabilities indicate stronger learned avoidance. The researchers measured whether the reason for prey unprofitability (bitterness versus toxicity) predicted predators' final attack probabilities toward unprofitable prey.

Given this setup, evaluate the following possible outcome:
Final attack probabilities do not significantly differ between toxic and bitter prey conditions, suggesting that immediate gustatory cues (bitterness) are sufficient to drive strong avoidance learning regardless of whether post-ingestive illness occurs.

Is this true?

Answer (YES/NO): NO